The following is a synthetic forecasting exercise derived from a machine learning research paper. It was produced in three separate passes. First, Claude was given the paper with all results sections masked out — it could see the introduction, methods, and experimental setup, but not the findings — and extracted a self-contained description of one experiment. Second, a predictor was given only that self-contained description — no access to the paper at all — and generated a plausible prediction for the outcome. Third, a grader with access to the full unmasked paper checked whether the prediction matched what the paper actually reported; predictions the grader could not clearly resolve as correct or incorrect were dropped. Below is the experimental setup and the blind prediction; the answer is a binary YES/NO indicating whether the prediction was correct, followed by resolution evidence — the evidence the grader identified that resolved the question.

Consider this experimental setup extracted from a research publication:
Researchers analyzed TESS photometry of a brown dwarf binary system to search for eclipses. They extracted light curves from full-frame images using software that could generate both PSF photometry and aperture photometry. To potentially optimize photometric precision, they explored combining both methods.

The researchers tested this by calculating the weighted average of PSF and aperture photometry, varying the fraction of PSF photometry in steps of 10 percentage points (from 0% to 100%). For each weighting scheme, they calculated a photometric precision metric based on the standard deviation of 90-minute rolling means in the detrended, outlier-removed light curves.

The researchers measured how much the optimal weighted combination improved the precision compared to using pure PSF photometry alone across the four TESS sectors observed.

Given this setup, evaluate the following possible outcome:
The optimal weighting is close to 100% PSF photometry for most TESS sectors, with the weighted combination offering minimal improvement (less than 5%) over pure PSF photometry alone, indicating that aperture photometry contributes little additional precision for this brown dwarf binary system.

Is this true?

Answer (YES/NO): NO